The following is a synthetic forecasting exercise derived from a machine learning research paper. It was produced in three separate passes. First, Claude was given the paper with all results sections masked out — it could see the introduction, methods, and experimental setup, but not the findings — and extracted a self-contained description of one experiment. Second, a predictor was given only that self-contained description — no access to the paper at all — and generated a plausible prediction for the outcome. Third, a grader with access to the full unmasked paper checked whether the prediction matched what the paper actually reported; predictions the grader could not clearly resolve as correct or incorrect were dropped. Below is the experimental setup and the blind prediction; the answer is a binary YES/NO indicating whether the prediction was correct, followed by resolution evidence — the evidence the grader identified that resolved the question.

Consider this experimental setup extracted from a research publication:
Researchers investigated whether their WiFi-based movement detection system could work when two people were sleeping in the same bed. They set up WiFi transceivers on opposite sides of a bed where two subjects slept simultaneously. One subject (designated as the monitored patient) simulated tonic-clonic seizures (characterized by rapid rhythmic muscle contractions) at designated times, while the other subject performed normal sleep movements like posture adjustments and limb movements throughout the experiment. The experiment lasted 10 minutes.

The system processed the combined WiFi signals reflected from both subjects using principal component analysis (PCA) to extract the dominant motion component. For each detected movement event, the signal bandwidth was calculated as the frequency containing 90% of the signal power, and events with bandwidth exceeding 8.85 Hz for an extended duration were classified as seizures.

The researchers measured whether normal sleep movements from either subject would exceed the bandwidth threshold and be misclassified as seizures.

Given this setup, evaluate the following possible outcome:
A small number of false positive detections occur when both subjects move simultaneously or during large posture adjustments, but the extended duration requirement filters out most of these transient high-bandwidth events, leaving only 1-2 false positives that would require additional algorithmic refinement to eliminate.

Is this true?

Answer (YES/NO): NO